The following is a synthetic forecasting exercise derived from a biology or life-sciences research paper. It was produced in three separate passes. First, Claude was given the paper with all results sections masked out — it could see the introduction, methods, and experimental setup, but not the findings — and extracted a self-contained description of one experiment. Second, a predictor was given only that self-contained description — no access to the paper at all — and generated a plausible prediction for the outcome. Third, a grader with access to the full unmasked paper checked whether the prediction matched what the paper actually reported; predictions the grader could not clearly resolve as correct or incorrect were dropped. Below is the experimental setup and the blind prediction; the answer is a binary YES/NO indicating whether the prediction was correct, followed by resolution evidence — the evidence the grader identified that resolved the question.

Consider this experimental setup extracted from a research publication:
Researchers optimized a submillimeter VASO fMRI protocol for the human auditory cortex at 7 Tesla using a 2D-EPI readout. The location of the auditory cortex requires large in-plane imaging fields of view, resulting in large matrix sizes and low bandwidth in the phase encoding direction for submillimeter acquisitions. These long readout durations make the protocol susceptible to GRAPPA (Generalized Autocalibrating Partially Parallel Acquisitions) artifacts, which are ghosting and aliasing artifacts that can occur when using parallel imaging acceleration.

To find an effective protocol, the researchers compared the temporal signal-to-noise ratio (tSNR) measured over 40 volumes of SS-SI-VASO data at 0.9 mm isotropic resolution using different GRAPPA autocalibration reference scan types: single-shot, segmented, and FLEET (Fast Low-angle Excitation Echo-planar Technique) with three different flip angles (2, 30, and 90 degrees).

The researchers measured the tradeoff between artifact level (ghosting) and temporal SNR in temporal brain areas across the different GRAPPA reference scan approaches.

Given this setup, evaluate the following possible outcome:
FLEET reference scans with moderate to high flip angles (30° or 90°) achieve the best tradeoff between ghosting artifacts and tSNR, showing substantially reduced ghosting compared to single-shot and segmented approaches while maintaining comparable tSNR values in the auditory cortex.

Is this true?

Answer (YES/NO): NO